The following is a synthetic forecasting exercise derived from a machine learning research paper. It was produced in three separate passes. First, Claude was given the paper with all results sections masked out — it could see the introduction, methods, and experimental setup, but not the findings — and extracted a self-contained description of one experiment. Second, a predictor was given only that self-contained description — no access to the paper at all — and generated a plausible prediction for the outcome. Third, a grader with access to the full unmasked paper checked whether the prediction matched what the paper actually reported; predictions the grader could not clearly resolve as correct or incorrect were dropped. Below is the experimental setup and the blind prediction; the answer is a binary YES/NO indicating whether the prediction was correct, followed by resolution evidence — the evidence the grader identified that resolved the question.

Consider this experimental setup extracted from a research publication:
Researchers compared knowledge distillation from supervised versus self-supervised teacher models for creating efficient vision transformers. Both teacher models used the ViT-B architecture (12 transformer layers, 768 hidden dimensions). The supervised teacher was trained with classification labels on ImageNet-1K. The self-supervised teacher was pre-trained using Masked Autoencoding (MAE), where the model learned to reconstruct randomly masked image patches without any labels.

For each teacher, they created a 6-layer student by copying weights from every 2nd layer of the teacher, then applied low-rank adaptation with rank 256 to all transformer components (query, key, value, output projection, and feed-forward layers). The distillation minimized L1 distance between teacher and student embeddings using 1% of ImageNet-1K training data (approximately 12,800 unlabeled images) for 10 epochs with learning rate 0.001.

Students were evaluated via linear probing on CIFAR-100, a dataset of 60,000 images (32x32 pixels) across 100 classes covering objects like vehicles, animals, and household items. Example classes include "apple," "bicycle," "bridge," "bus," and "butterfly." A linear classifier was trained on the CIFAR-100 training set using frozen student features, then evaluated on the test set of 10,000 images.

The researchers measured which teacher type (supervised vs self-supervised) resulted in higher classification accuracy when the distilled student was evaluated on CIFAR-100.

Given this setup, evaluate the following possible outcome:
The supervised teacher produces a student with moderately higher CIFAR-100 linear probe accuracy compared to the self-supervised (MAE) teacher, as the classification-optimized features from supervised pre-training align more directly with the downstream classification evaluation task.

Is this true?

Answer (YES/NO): NO